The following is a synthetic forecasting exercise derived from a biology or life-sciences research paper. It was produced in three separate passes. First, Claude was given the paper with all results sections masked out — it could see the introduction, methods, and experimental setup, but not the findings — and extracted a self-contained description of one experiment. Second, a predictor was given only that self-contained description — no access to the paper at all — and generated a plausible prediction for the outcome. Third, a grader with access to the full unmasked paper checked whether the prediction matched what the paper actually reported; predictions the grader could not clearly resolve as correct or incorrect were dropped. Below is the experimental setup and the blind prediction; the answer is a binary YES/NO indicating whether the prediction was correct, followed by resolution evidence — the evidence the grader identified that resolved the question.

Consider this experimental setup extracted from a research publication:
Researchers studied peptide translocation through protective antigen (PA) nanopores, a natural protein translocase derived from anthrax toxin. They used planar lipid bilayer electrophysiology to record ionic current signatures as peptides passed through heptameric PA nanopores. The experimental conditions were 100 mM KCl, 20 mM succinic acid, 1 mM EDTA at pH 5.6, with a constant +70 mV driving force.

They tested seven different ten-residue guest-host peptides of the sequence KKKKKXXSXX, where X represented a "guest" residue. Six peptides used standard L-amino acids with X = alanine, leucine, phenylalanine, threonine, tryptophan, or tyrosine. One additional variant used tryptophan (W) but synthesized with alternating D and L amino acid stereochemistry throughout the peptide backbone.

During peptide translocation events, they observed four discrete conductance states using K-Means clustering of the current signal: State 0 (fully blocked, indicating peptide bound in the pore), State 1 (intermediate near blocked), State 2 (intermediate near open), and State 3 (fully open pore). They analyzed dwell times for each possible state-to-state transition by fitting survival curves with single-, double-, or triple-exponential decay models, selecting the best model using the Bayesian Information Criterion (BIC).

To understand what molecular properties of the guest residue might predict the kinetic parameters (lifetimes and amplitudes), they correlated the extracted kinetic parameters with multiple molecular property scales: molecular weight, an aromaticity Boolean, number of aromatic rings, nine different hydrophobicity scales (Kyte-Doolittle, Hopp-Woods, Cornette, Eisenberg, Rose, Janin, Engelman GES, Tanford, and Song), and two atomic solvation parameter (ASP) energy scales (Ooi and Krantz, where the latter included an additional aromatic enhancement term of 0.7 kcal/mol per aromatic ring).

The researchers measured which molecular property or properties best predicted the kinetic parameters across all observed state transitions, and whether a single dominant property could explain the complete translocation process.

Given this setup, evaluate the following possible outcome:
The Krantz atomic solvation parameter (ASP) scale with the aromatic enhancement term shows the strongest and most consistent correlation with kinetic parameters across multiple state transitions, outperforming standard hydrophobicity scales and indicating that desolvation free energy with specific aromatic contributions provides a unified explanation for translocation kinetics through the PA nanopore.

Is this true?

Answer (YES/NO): NO